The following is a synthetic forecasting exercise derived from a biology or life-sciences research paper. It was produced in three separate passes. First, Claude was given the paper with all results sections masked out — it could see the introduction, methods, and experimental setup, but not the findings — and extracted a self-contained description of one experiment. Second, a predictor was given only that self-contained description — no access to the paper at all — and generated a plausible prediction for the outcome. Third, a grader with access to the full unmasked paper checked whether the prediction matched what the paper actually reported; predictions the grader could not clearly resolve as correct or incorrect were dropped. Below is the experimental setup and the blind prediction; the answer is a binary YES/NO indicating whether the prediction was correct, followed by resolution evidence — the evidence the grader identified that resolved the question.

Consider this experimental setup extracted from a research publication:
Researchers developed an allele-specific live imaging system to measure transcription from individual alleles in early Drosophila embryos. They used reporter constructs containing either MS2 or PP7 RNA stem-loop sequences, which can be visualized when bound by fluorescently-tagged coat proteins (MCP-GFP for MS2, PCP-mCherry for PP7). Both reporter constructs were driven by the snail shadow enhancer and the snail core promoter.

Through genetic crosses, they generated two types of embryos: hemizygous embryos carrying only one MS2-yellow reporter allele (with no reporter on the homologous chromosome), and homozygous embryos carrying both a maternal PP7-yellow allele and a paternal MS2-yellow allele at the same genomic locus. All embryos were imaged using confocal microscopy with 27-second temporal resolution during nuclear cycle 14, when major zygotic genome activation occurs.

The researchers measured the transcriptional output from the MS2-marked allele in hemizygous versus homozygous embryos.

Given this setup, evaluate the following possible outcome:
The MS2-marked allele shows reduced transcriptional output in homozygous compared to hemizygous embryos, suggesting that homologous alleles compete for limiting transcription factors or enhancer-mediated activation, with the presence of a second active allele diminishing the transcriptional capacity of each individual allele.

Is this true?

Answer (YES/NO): YES